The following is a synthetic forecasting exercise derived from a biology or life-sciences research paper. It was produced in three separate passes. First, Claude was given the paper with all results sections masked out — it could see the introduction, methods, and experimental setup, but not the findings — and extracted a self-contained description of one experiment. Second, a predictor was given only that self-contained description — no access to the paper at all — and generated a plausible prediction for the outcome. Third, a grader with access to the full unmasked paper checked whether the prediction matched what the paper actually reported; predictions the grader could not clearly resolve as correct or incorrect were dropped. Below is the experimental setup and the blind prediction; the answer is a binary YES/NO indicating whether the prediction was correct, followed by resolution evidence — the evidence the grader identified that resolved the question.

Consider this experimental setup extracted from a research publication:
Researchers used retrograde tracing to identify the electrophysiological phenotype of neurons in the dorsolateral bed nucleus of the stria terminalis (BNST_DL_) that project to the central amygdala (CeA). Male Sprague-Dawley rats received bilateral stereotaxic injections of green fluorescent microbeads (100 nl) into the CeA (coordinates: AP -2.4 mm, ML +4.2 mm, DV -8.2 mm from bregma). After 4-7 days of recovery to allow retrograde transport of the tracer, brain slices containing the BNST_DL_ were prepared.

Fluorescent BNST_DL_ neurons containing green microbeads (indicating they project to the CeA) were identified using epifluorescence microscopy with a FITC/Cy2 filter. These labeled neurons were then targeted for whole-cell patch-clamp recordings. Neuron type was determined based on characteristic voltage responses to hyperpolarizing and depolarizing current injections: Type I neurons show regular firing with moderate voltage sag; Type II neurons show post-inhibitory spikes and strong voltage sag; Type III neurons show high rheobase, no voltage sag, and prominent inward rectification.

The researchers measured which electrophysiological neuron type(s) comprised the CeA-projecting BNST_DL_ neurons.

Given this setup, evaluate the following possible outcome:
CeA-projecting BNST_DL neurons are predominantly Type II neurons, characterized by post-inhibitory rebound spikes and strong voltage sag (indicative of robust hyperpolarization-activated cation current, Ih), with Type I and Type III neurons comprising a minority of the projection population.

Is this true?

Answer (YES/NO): NO